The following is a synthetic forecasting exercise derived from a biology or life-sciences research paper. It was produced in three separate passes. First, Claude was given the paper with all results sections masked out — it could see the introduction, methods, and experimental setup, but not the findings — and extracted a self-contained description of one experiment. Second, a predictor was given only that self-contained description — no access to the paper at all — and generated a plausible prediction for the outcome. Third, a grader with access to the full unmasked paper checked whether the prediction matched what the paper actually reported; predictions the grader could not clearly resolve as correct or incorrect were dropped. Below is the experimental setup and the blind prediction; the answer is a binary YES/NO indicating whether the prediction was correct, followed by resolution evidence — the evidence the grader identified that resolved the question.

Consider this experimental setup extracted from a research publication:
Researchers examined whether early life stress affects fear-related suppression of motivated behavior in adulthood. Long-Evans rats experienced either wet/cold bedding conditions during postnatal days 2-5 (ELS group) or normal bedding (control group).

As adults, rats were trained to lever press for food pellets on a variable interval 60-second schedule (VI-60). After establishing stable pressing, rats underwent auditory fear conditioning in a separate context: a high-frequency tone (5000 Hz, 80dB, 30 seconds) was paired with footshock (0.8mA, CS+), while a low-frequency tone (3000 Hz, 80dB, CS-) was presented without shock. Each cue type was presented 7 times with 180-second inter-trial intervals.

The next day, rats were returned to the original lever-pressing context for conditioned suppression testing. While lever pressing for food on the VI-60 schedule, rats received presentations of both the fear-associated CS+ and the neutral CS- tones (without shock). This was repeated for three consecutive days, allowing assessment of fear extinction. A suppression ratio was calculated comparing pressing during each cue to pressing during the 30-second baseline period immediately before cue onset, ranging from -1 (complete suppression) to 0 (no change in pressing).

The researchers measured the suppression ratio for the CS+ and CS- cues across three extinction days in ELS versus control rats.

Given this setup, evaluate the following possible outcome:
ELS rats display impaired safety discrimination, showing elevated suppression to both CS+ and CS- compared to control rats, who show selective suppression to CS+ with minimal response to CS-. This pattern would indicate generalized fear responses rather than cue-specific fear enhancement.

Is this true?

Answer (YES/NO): NO